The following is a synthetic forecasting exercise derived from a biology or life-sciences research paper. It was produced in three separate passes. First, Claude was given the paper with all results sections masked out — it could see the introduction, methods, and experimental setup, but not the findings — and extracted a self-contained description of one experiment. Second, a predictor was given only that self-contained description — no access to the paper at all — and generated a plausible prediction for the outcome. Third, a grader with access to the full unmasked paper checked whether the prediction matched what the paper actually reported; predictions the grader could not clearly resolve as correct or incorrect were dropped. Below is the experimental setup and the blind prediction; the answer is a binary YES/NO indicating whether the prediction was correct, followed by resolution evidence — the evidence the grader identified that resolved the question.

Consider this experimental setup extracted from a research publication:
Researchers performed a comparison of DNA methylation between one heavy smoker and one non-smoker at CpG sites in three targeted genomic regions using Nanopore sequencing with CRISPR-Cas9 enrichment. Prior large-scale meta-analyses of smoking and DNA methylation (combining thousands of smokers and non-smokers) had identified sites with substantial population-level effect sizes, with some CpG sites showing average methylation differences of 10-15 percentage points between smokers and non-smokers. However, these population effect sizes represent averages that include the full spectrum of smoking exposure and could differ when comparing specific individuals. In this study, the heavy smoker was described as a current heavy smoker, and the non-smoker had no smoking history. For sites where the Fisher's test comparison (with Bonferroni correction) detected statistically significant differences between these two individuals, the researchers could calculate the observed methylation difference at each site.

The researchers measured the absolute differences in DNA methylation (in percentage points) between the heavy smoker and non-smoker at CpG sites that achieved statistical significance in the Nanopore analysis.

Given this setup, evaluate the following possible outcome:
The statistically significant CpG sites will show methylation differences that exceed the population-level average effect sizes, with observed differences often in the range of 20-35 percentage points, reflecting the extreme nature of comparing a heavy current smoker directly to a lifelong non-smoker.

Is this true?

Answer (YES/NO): NO